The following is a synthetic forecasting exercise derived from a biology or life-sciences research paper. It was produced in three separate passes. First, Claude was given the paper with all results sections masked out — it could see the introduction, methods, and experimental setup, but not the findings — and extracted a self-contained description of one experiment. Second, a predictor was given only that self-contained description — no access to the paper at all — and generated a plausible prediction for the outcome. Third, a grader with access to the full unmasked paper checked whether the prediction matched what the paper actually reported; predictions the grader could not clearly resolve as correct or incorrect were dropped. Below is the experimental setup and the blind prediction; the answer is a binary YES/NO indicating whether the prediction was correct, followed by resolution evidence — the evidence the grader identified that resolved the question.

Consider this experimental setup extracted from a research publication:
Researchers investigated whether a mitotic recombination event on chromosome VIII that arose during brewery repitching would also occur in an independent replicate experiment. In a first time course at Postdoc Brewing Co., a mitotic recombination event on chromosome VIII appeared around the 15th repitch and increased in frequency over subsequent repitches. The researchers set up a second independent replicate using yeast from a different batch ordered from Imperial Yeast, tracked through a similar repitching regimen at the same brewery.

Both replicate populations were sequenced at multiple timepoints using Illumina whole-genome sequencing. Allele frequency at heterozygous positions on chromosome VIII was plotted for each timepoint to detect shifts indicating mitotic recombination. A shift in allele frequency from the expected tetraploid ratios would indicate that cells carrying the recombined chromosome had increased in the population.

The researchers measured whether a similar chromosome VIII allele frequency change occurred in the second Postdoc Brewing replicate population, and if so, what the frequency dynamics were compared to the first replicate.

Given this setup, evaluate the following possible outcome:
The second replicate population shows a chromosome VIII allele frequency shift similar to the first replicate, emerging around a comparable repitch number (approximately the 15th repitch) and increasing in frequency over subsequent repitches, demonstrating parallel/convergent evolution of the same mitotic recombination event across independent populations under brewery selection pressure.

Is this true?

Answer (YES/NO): NO